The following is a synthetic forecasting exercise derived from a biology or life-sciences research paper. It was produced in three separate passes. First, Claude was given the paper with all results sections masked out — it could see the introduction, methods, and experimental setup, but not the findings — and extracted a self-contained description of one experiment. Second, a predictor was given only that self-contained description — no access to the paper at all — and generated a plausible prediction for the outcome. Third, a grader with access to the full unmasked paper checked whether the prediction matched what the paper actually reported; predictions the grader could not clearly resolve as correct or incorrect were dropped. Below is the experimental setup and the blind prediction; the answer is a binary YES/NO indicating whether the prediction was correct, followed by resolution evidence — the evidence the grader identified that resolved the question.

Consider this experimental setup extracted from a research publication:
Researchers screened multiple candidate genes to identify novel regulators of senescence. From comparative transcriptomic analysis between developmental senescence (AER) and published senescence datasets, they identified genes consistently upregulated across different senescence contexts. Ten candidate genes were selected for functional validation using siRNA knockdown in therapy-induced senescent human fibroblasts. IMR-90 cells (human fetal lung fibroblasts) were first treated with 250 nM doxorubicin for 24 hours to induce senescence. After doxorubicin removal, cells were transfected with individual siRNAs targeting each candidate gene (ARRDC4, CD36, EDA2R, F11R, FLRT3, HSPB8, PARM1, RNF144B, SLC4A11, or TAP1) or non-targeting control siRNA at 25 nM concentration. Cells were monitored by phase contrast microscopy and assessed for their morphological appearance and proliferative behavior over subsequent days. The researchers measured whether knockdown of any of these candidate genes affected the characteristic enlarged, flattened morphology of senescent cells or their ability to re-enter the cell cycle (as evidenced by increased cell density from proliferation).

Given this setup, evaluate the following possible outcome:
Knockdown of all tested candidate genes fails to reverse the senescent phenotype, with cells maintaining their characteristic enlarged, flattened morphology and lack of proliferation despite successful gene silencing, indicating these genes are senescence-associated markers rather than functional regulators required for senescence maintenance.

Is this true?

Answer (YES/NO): NO